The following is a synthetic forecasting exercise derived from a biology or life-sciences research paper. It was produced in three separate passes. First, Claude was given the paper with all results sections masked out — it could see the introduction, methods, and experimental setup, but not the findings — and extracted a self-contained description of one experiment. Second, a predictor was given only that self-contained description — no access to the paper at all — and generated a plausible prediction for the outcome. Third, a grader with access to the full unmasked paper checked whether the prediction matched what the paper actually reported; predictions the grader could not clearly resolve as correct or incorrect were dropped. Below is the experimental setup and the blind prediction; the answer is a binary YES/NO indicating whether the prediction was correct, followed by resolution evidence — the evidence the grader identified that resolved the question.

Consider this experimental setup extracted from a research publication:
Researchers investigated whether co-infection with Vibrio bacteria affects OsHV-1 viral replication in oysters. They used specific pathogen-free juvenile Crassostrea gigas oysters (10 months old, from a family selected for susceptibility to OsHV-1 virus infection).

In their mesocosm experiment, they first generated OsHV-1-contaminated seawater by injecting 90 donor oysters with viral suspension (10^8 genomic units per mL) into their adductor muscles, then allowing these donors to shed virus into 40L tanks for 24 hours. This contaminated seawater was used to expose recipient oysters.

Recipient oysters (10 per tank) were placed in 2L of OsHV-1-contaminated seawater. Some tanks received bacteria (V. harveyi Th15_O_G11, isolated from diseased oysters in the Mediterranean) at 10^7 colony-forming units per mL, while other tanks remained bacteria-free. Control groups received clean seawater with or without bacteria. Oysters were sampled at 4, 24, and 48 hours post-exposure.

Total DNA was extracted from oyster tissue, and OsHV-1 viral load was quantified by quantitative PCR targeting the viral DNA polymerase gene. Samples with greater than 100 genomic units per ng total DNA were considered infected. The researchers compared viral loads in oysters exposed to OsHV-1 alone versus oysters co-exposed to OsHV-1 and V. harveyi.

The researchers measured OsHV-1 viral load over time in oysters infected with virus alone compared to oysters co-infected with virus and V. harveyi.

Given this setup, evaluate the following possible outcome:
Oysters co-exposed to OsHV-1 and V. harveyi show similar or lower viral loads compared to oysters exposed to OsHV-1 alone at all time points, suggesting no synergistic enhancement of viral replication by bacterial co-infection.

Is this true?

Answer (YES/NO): NO